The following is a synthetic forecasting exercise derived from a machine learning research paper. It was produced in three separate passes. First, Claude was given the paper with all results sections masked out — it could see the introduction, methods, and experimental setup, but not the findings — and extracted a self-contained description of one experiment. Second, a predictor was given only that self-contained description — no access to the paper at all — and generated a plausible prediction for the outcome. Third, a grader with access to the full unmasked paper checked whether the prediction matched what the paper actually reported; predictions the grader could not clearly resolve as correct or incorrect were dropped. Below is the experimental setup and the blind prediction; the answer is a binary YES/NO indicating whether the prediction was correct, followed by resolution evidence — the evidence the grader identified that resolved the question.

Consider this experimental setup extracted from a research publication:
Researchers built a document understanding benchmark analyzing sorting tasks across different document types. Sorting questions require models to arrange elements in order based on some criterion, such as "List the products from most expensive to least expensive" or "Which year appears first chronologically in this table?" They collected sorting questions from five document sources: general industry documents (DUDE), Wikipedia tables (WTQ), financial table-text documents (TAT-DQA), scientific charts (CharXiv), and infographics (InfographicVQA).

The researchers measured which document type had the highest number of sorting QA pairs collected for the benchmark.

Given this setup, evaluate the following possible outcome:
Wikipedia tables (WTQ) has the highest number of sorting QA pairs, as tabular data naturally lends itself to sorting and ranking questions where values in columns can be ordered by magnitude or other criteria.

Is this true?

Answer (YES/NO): NO